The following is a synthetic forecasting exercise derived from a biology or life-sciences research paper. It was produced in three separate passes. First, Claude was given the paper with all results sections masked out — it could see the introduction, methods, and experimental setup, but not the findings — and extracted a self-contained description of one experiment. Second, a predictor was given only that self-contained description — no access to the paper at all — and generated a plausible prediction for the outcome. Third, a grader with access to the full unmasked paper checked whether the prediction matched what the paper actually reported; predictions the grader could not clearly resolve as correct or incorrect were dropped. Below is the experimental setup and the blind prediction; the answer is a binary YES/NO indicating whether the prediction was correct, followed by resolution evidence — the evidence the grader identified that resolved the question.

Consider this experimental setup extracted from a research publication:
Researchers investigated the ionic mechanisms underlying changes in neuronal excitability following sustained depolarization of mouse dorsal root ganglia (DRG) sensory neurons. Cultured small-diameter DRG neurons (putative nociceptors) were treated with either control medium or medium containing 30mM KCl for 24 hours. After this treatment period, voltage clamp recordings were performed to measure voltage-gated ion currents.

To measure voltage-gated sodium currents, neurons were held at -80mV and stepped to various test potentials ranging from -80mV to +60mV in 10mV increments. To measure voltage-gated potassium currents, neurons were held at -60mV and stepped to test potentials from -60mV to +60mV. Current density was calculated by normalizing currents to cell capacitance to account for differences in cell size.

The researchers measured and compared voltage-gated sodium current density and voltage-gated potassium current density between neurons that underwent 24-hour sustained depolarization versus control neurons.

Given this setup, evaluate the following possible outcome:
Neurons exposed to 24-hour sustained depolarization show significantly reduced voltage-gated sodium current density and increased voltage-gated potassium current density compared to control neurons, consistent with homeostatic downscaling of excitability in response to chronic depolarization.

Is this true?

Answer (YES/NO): NO